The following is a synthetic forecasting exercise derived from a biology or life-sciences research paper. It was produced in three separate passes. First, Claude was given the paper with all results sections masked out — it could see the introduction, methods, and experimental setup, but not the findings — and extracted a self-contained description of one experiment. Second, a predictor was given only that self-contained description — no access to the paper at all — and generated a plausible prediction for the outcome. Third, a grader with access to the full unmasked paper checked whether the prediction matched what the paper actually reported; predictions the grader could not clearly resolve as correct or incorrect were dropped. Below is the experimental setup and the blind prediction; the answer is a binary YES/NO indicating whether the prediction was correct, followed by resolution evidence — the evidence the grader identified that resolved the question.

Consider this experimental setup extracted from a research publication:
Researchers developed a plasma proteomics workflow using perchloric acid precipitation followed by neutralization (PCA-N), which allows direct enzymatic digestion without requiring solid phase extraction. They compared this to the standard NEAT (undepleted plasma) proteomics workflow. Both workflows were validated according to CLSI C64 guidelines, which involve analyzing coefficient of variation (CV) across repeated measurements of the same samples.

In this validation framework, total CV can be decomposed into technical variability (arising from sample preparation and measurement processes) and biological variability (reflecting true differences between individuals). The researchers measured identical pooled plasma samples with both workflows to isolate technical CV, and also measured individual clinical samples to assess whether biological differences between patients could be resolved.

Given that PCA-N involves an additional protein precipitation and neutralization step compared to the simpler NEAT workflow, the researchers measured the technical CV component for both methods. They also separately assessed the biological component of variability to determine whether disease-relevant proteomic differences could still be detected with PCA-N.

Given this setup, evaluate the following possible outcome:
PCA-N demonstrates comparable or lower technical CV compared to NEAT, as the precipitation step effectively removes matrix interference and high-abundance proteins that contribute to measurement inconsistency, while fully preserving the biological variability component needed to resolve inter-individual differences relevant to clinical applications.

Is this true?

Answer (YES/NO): NO